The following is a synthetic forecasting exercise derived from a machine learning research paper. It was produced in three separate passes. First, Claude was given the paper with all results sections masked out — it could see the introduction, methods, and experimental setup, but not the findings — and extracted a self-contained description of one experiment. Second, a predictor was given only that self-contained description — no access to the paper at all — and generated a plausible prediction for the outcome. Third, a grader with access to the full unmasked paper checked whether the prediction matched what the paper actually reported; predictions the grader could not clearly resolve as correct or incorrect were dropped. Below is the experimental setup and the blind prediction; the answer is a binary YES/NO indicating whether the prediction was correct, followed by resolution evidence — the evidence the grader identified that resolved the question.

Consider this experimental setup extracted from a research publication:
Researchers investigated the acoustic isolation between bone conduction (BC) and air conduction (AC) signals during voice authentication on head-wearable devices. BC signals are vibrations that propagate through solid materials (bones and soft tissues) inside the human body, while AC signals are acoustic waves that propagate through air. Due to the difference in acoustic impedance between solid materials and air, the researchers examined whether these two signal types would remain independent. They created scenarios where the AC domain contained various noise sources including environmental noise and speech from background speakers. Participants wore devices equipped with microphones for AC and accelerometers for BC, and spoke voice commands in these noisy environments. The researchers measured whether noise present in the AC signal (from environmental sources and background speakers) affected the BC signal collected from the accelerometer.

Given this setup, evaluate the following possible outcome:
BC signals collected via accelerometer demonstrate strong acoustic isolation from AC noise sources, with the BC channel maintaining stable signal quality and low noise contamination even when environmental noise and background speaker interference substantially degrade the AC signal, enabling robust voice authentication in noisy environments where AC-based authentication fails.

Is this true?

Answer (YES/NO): YES